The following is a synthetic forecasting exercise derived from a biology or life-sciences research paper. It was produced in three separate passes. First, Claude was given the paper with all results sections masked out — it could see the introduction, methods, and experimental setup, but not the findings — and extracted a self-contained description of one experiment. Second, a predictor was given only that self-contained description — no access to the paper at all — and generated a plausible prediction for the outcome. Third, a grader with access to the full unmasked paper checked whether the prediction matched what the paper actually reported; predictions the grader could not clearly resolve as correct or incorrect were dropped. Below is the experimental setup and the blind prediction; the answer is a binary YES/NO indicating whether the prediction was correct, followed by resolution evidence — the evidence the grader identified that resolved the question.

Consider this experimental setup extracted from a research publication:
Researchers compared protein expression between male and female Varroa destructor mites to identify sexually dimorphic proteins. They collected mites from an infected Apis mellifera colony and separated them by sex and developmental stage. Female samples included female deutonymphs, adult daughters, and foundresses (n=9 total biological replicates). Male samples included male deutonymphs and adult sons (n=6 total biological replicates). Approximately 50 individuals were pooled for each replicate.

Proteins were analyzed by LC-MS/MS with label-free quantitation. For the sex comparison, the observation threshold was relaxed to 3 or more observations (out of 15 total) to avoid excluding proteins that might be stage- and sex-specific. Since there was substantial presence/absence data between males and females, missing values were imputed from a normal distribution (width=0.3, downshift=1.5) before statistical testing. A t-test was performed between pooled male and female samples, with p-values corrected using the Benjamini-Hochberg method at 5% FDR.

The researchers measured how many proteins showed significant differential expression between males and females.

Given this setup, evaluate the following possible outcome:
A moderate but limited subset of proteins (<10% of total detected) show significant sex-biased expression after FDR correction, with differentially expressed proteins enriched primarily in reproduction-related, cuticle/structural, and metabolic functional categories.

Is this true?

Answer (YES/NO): NO